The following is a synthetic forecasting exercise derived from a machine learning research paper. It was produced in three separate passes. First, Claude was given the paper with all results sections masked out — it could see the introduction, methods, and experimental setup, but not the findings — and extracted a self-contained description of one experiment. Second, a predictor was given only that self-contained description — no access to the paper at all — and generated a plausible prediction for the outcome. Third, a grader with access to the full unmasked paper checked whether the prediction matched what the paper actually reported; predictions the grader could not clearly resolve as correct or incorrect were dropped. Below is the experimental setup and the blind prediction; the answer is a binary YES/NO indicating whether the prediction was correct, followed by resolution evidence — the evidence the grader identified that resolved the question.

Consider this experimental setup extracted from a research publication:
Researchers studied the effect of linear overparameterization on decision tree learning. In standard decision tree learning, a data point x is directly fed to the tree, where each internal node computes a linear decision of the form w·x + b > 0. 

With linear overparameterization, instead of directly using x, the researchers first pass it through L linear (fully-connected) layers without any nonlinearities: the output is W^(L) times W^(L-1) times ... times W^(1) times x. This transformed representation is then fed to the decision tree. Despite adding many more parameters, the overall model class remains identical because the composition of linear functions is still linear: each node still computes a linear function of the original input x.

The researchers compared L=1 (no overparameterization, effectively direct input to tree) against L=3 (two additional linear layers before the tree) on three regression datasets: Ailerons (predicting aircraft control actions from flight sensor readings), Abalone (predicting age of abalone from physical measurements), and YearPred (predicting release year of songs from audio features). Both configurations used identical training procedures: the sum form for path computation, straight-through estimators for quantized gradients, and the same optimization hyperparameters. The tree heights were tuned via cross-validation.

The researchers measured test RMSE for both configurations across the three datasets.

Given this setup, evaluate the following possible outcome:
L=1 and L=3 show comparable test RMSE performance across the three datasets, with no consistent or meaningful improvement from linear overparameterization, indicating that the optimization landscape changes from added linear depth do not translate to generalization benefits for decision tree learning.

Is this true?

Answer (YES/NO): NO